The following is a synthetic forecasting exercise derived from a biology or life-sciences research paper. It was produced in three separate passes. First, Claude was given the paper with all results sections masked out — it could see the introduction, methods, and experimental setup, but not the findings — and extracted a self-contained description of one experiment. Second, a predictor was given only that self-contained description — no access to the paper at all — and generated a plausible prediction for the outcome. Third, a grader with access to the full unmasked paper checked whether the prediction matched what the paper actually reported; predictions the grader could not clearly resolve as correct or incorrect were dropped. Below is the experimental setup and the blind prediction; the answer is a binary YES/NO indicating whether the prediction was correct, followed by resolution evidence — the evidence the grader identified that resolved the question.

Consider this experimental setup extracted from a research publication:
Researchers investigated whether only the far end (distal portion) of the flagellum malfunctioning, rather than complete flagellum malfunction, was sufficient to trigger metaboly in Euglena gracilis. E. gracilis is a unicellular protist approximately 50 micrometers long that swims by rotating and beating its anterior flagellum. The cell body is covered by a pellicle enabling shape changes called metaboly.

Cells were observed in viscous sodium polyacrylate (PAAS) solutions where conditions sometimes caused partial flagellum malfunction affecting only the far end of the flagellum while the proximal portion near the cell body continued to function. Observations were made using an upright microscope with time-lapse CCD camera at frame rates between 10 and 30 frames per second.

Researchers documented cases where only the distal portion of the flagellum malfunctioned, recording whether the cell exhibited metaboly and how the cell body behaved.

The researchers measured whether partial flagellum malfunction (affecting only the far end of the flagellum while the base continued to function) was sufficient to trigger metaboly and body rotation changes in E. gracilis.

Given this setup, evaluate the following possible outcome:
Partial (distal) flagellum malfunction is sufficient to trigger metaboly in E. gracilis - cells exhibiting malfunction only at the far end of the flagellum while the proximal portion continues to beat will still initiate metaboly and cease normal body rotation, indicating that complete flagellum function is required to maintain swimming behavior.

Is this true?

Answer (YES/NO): YES